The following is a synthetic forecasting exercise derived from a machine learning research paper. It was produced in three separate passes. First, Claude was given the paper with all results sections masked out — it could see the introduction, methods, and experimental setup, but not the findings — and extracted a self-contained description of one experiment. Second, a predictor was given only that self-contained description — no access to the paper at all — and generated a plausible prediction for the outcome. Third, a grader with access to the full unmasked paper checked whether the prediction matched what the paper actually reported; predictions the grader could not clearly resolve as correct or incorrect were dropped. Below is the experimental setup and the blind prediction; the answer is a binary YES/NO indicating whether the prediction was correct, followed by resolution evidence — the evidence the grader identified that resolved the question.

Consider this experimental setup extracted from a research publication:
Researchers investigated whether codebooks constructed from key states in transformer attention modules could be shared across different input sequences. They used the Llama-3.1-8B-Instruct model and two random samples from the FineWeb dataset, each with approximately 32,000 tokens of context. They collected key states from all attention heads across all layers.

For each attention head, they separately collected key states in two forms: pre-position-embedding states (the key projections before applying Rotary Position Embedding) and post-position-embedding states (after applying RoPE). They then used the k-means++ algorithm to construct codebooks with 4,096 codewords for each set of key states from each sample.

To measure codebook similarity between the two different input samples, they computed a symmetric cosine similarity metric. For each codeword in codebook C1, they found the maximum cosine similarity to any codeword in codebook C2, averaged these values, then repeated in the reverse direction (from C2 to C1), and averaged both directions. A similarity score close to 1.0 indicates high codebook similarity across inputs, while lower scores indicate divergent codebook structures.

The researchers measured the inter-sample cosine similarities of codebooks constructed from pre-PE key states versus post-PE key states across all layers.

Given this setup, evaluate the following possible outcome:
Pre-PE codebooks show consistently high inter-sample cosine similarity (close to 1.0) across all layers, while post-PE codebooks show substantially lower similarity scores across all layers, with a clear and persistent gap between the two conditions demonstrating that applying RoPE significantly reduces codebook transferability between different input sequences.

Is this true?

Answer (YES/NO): NO